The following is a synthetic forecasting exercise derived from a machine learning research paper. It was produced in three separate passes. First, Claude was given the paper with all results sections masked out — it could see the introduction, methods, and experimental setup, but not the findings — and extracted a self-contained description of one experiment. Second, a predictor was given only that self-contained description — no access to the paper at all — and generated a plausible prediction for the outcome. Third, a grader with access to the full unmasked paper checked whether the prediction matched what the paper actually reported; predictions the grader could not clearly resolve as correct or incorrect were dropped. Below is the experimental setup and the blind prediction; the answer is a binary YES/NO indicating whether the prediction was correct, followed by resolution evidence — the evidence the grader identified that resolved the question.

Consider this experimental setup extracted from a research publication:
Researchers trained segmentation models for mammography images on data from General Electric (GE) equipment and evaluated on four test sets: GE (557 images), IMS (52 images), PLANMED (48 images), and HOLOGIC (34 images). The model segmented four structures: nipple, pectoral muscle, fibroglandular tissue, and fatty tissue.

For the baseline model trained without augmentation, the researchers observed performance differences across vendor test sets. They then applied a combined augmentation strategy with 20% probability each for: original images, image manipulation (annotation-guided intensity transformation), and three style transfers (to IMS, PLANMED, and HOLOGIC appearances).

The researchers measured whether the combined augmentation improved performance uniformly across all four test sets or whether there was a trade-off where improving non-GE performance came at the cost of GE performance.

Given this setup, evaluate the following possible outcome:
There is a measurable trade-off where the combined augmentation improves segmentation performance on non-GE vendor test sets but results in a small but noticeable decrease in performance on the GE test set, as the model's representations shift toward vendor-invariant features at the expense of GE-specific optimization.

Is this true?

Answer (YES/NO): NO